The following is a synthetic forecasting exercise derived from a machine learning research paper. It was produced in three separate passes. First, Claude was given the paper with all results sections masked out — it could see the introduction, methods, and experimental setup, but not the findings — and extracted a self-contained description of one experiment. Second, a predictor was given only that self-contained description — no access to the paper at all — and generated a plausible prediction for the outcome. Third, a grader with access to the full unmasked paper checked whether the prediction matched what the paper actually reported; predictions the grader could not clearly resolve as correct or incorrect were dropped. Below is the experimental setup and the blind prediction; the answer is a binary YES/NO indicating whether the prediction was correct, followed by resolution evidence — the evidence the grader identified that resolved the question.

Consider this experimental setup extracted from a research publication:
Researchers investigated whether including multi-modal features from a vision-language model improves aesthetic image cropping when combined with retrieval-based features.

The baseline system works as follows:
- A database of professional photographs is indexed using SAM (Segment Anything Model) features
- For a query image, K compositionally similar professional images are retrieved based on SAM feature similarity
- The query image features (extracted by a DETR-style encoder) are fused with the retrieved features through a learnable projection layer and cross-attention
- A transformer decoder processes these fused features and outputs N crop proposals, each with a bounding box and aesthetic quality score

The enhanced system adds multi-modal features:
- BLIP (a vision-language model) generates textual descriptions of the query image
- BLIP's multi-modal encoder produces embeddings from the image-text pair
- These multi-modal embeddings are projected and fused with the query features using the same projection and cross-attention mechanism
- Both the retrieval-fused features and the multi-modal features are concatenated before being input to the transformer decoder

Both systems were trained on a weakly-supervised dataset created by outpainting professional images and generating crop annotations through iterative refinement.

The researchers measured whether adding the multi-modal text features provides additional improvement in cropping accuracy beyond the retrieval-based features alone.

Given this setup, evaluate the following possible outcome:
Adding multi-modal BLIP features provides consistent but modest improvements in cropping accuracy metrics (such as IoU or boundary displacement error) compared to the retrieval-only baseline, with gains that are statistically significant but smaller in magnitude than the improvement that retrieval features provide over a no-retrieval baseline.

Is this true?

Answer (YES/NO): NO